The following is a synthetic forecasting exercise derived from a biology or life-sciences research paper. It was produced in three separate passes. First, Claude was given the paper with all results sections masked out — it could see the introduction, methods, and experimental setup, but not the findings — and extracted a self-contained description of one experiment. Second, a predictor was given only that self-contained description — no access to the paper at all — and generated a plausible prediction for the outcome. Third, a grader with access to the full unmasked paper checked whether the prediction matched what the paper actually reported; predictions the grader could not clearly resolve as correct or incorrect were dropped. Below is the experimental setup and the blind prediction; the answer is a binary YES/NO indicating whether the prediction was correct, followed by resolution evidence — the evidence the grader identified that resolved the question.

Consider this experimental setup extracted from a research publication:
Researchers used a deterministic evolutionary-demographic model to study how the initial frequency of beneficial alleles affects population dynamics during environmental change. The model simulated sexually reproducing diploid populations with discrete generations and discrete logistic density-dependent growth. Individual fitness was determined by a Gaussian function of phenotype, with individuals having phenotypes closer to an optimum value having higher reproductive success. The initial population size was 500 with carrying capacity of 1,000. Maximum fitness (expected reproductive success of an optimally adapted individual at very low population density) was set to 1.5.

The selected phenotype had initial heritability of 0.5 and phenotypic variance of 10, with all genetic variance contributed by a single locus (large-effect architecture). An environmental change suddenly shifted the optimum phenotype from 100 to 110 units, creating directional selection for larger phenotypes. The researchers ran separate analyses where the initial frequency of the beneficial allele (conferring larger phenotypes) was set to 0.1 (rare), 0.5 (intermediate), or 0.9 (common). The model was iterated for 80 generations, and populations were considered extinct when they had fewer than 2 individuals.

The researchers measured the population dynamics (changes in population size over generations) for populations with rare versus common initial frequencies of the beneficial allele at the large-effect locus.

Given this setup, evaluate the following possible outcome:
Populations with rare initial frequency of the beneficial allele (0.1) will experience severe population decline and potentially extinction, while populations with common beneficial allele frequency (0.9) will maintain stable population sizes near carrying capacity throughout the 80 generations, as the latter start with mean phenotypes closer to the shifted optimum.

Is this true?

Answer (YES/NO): NO